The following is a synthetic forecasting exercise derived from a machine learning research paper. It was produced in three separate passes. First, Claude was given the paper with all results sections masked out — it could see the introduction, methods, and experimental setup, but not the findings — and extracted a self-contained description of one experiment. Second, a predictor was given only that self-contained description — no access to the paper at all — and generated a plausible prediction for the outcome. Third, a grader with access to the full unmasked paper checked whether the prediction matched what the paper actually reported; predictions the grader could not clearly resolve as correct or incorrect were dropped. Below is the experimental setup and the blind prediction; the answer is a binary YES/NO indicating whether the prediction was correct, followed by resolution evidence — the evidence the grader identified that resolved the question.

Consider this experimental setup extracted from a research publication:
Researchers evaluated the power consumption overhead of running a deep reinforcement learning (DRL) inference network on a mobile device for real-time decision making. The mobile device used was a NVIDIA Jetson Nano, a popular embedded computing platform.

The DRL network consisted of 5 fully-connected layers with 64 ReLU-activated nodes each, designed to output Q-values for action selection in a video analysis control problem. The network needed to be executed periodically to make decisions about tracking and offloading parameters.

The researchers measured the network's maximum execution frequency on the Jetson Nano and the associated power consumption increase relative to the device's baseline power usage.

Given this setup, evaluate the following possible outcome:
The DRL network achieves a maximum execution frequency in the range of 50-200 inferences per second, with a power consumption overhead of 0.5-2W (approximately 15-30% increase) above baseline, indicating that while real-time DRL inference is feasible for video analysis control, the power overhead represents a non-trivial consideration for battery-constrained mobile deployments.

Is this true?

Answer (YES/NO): NO